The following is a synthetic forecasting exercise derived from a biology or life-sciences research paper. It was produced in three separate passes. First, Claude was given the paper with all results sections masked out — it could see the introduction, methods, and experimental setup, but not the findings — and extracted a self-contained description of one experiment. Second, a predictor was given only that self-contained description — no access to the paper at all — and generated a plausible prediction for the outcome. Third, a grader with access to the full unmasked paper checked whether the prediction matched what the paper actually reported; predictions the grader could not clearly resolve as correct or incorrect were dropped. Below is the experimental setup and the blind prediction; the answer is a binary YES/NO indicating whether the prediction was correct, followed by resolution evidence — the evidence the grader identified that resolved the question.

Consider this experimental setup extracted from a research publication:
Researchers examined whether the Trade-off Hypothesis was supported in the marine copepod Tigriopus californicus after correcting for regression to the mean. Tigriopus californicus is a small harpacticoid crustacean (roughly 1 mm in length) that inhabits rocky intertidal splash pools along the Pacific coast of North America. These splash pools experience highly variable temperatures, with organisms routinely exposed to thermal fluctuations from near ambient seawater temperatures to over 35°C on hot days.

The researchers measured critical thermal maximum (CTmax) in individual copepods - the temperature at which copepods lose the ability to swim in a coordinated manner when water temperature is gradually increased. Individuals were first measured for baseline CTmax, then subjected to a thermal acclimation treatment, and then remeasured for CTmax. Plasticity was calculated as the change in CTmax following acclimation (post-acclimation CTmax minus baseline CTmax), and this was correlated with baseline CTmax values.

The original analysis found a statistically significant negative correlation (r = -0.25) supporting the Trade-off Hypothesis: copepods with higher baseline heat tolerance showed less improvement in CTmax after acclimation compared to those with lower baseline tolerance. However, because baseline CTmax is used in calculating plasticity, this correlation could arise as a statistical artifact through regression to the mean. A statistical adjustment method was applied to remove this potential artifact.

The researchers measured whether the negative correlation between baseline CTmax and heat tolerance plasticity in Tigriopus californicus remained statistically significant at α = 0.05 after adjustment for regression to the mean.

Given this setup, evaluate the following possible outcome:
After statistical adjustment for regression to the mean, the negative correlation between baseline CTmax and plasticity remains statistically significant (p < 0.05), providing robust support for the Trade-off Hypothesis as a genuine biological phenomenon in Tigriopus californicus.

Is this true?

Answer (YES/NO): NO